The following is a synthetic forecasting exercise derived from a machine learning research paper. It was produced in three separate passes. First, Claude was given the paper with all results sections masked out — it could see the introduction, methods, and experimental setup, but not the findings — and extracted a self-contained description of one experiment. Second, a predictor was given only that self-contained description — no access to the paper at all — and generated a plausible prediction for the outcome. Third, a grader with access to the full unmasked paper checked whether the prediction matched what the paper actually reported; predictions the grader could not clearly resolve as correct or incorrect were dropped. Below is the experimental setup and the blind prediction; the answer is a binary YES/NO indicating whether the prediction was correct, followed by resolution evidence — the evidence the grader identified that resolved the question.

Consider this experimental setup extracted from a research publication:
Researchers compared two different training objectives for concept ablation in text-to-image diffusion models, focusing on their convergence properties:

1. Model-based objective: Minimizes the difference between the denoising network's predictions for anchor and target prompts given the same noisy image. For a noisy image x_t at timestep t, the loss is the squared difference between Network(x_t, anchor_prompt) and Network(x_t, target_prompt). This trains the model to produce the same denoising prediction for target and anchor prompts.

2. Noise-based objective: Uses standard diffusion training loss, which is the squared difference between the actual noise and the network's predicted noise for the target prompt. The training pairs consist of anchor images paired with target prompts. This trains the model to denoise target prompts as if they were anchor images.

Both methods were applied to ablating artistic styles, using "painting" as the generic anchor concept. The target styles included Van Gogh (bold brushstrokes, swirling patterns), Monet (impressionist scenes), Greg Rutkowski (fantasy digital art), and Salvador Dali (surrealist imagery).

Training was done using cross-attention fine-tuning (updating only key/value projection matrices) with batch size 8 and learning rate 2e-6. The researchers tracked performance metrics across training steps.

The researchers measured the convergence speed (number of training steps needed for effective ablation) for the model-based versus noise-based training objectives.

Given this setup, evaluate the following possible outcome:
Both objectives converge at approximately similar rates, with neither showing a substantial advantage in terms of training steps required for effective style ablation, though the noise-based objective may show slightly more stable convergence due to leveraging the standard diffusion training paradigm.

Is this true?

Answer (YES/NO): NO